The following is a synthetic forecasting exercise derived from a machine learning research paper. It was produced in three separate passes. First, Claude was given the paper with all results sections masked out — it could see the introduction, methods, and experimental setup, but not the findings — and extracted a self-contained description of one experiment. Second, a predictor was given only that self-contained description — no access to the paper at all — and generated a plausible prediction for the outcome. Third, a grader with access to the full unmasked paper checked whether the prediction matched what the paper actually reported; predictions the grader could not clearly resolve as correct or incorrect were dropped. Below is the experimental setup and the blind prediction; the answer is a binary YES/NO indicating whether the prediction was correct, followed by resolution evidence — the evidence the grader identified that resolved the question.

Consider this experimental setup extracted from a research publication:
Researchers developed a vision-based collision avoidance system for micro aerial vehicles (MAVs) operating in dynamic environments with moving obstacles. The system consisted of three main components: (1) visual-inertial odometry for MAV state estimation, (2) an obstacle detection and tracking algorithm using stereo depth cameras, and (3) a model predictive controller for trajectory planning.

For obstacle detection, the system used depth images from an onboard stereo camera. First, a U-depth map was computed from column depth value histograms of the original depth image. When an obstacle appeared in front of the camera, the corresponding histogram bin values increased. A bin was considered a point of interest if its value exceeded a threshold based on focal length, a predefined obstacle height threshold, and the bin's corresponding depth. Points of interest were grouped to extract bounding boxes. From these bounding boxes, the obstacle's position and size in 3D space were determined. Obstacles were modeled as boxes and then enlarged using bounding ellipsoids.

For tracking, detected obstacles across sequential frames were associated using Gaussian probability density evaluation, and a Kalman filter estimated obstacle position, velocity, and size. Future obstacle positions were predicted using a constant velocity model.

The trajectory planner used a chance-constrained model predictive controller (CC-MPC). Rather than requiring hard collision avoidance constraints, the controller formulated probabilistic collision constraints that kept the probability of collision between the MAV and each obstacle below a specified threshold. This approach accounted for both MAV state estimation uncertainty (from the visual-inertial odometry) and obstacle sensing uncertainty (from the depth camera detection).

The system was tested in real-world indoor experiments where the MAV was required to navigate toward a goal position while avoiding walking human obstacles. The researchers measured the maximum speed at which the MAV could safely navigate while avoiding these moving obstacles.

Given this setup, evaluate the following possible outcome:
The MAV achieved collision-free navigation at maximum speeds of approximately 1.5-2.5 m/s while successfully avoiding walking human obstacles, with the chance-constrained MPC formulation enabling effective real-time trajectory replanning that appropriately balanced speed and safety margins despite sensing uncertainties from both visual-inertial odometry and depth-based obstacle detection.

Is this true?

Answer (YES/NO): YES